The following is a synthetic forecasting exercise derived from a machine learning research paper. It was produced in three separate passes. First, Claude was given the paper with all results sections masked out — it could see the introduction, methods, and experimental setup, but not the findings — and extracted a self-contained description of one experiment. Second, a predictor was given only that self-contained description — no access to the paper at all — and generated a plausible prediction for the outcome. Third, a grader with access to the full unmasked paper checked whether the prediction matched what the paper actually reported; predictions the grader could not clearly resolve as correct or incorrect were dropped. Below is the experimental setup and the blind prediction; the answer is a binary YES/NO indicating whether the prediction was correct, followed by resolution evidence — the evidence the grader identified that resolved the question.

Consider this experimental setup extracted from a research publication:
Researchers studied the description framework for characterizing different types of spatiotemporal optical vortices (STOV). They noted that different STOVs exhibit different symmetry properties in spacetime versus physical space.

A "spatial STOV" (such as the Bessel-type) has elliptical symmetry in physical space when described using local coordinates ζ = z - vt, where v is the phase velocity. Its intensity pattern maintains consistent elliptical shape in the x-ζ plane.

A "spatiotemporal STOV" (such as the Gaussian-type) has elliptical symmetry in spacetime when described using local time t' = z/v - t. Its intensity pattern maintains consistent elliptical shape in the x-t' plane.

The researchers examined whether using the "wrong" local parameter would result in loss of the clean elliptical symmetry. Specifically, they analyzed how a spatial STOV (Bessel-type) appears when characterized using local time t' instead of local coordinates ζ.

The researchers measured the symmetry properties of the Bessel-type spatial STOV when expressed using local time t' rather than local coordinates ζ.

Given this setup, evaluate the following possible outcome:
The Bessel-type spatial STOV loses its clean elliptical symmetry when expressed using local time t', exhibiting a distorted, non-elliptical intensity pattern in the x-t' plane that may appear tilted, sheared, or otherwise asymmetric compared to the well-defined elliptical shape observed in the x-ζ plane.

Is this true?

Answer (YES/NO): YES